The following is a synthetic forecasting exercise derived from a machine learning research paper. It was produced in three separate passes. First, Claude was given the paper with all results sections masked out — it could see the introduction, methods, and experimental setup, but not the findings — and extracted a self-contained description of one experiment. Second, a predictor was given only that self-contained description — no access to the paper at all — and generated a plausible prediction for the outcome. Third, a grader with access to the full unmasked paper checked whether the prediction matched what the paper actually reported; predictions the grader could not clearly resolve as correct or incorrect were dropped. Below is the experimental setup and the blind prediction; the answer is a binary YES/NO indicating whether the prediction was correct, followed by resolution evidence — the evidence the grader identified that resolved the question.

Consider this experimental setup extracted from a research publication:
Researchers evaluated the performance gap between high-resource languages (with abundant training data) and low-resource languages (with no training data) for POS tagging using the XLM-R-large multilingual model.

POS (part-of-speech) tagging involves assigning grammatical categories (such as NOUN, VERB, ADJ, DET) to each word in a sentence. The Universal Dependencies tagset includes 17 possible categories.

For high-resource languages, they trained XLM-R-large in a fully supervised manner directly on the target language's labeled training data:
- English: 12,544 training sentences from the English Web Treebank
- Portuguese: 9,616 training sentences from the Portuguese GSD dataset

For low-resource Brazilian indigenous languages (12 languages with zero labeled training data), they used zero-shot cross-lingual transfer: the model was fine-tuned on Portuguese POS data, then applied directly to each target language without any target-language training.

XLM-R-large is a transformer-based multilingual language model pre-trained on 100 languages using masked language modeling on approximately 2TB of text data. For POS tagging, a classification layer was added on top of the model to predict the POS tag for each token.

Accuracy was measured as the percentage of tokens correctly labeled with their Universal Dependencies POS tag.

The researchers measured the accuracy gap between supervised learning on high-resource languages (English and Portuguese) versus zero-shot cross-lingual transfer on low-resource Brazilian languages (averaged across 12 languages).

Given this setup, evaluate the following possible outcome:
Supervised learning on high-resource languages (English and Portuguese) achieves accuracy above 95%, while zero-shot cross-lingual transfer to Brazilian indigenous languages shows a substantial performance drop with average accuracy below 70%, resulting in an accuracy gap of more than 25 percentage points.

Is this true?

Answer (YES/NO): YES